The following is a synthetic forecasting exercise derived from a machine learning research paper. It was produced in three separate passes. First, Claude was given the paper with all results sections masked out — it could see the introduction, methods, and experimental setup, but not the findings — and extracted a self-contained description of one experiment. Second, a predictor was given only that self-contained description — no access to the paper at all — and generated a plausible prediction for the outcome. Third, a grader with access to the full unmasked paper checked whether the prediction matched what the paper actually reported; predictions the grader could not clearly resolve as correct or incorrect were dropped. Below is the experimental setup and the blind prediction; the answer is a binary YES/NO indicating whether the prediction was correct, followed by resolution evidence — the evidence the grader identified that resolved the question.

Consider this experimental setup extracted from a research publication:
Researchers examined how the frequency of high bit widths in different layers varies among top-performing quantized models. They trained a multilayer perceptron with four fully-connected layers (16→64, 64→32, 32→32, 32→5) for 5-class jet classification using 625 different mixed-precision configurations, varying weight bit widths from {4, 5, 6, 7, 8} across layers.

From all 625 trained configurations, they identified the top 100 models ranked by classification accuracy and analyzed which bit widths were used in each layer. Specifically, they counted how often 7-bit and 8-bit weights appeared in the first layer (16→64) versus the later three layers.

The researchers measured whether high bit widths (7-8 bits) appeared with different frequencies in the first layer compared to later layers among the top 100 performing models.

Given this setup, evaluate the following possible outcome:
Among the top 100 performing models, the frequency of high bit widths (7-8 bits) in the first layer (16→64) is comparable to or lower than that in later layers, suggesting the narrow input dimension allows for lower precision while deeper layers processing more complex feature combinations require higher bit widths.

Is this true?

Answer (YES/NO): NO